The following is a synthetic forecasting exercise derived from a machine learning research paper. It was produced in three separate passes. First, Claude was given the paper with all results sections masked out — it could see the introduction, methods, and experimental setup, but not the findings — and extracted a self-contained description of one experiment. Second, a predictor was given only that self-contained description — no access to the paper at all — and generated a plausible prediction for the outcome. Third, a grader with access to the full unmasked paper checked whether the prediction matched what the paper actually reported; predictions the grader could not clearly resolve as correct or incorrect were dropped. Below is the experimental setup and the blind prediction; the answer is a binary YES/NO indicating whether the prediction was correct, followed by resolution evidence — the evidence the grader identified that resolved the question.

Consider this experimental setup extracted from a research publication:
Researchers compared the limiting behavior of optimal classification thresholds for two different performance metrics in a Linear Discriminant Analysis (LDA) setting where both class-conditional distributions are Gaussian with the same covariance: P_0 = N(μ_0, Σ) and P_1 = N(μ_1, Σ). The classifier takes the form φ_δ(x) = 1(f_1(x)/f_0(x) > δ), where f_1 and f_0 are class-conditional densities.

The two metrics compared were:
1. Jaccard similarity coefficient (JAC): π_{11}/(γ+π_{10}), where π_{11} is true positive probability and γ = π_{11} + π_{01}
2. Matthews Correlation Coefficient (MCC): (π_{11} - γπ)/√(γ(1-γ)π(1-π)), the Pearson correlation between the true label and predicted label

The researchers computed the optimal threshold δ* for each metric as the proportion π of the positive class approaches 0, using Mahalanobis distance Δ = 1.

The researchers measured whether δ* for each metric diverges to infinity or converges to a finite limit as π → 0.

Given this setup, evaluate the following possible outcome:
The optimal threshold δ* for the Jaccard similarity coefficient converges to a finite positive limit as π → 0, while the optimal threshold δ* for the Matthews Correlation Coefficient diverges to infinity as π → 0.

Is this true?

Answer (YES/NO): NO